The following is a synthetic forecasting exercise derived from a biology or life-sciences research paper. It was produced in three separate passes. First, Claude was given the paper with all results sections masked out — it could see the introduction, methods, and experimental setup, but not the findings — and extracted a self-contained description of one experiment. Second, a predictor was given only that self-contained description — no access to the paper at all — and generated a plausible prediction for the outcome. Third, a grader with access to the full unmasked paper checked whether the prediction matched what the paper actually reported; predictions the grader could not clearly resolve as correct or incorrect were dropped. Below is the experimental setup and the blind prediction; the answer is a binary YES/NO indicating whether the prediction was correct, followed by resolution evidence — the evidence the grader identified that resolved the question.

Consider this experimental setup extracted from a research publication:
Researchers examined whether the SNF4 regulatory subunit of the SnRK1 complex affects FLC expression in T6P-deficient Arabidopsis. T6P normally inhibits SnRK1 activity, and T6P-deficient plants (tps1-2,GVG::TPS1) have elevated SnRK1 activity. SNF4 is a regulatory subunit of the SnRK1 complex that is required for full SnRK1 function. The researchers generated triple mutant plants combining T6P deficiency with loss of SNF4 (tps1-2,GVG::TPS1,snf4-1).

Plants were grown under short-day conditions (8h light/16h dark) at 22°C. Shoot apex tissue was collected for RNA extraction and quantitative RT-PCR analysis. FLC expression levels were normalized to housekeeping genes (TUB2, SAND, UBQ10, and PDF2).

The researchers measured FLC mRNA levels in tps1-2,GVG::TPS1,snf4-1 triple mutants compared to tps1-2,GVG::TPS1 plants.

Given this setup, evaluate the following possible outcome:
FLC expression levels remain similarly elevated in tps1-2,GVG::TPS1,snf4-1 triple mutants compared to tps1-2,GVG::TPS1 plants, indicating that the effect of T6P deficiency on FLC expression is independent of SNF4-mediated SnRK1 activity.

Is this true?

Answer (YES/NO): NO